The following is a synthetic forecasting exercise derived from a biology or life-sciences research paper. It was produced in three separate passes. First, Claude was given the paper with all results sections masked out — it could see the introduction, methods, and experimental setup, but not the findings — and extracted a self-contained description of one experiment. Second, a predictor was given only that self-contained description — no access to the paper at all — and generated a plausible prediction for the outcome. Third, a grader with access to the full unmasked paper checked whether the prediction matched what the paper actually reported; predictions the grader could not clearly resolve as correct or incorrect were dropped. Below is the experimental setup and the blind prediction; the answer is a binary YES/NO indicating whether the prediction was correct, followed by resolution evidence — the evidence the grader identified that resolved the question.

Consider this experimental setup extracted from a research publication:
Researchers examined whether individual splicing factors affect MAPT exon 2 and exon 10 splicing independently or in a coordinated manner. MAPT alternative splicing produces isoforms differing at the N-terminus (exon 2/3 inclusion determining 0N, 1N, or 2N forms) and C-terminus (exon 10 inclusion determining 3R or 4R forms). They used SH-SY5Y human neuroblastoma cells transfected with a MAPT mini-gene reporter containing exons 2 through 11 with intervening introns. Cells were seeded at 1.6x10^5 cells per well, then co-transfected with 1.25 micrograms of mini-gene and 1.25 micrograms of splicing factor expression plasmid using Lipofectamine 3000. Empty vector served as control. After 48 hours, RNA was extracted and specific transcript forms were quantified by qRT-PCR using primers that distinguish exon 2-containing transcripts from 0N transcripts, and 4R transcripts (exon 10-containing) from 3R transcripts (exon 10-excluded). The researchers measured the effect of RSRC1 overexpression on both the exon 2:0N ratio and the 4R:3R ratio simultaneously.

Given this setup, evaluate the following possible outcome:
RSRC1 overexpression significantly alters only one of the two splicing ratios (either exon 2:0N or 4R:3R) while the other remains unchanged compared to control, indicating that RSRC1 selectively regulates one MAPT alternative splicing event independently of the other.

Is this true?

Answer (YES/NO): NO